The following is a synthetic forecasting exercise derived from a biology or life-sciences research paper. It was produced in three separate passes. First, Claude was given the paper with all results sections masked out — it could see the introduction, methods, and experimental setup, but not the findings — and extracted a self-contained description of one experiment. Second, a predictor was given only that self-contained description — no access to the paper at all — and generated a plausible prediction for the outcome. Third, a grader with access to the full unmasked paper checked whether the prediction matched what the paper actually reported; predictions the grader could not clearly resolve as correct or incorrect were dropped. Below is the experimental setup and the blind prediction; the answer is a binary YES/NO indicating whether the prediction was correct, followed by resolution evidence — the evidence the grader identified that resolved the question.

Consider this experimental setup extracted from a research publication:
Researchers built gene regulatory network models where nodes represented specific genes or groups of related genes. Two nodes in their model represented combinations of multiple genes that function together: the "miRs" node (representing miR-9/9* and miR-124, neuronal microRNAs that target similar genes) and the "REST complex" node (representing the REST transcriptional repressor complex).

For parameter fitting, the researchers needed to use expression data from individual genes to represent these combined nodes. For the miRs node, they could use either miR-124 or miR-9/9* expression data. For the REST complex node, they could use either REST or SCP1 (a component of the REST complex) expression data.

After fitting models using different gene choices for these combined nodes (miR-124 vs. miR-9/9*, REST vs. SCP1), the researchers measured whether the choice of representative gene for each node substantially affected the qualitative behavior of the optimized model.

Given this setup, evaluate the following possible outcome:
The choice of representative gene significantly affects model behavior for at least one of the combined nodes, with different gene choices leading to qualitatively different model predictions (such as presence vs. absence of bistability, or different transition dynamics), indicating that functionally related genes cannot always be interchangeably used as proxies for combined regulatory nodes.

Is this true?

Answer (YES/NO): NO